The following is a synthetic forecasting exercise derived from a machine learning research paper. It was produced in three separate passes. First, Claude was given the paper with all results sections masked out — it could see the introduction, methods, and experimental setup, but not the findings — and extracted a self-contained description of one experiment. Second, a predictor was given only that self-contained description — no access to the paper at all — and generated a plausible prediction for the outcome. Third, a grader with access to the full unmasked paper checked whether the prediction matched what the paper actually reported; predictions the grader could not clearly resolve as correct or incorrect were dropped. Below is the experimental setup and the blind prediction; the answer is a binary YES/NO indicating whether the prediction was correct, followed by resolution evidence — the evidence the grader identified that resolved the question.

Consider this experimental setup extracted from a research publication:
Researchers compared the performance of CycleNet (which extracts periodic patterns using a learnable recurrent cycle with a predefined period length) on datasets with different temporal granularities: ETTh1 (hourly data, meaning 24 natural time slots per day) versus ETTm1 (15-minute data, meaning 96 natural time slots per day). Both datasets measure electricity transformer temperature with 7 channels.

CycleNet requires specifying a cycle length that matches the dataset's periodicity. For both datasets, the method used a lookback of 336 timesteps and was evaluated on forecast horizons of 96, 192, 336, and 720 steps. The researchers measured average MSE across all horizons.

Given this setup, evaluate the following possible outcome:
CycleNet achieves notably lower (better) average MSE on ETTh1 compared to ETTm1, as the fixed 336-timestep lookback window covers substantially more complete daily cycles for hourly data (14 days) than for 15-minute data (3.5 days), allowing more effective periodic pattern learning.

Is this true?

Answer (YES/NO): NO